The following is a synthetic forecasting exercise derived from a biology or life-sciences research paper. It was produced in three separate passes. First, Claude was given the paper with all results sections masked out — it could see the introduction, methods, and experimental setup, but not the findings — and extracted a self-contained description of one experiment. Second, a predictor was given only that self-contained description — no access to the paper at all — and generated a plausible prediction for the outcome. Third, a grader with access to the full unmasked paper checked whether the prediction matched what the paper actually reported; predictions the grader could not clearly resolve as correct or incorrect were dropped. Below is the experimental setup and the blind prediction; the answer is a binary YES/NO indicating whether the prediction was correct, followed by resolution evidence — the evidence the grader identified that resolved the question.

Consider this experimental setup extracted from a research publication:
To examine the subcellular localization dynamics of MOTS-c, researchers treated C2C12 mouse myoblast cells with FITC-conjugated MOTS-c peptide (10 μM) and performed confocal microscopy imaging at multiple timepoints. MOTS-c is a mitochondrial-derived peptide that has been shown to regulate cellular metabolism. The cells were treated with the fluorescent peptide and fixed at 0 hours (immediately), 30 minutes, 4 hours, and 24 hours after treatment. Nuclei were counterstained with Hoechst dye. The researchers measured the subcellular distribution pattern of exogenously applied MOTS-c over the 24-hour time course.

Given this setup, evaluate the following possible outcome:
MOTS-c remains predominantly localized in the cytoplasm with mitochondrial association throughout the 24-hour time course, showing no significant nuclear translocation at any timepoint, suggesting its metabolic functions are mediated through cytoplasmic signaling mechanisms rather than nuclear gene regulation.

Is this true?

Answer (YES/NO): NO